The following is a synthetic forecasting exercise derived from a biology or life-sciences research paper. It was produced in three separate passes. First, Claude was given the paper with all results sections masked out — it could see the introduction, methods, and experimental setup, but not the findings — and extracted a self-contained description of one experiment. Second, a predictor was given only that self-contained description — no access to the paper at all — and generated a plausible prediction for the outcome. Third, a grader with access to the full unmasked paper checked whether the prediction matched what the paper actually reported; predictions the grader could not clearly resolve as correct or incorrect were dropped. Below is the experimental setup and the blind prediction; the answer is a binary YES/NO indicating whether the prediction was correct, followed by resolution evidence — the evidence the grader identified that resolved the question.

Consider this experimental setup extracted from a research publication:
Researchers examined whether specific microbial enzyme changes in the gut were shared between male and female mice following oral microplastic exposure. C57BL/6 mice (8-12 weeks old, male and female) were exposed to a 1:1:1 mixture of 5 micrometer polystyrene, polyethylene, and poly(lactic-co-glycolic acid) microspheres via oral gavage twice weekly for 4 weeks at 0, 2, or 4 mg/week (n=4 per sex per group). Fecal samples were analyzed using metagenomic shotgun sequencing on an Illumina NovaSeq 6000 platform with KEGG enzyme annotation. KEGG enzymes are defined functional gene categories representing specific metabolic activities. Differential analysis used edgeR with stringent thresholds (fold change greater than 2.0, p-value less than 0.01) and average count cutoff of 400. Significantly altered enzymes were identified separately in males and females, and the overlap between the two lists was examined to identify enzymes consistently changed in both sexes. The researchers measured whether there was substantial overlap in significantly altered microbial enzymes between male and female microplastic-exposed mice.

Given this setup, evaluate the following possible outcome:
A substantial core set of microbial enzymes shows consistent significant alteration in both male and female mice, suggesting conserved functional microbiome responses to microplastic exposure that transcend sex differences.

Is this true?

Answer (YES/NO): NO